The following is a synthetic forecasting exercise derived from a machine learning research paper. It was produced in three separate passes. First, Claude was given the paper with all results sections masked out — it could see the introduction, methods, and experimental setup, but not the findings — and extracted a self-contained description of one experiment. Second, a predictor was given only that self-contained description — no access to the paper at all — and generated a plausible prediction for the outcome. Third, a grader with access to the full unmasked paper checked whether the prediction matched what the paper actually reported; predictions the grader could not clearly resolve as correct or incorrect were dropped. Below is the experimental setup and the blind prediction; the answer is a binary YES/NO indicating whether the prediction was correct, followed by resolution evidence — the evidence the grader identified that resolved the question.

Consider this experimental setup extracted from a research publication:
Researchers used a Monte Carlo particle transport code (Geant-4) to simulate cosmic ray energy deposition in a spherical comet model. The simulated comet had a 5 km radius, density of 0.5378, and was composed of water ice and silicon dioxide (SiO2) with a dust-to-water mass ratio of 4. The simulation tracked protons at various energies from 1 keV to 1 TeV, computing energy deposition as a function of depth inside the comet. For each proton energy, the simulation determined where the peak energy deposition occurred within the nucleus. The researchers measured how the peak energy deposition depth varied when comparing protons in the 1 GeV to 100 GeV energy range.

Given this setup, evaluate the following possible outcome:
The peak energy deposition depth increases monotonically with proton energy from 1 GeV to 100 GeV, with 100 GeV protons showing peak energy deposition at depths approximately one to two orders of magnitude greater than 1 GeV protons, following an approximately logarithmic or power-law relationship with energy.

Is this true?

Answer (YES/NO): NO